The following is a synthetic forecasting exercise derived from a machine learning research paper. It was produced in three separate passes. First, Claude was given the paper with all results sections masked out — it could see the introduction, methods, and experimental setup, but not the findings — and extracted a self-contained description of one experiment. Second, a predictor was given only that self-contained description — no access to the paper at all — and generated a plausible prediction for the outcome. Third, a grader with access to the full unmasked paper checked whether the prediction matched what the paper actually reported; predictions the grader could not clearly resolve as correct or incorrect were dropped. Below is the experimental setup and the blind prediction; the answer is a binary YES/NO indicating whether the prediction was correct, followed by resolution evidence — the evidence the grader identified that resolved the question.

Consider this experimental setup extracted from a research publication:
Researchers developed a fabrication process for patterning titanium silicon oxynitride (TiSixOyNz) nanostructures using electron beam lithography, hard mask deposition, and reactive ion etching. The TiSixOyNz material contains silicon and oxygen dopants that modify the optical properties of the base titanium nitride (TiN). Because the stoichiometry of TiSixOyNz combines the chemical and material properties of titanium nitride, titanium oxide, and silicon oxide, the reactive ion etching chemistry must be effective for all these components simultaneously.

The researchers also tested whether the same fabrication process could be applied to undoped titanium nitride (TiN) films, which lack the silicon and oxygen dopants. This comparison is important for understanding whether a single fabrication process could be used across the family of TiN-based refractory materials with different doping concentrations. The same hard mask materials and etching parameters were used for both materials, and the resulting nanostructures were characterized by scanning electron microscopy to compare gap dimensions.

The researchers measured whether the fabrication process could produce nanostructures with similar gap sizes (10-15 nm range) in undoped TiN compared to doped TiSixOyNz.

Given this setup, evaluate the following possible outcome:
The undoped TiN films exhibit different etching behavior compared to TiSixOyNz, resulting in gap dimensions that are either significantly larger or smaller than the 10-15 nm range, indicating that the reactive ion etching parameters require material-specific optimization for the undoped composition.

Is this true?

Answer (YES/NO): NO